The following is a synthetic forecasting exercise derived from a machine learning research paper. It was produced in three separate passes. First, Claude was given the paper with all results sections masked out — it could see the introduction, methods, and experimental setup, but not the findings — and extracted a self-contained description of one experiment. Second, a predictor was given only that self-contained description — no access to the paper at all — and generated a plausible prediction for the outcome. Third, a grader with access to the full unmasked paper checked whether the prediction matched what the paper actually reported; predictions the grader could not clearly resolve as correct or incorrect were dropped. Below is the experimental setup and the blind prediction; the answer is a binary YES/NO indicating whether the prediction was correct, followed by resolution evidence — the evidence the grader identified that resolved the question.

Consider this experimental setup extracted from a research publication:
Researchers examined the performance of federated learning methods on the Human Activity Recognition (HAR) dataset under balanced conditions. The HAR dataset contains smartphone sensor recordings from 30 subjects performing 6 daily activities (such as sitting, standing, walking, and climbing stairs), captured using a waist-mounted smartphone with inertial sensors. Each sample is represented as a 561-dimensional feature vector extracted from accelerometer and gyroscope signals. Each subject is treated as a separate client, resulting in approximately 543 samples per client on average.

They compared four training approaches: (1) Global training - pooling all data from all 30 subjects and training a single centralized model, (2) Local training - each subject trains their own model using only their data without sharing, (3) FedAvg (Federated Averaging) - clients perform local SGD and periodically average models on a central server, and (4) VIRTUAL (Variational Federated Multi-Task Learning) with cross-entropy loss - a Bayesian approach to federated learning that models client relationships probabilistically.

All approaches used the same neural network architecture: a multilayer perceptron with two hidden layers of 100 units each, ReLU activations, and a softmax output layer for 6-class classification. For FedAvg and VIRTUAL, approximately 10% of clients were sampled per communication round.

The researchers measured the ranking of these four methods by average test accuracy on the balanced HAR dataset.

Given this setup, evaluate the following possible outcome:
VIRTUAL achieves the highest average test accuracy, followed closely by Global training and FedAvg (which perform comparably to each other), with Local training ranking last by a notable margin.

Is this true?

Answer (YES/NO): NO